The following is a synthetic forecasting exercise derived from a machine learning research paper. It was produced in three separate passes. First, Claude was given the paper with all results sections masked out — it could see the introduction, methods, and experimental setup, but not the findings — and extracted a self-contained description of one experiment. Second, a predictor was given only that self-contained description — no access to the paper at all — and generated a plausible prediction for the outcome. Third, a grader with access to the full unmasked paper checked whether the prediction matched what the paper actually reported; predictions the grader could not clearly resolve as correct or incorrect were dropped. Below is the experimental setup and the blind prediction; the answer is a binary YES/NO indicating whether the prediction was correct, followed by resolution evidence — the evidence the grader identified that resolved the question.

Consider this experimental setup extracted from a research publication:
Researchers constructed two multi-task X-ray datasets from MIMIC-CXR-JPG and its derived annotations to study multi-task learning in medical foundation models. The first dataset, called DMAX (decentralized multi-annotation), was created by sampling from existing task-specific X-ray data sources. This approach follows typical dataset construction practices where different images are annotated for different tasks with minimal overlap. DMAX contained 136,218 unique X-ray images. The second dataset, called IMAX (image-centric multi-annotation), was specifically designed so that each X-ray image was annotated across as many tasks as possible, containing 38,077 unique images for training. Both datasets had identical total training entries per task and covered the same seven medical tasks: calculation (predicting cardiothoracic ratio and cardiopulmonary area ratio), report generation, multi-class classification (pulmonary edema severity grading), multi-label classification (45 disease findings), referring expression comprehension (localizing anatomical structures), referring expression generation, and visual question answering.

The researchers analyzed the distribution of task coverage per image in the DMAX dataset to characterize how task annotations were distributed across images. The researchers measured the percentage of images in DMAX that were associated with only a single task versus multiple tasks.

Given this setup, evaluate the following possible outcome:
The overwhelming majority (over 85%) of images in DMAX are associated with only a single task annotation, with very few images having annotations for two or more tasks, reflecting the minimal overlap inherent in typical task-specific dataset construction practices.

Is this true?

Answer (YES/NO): NO